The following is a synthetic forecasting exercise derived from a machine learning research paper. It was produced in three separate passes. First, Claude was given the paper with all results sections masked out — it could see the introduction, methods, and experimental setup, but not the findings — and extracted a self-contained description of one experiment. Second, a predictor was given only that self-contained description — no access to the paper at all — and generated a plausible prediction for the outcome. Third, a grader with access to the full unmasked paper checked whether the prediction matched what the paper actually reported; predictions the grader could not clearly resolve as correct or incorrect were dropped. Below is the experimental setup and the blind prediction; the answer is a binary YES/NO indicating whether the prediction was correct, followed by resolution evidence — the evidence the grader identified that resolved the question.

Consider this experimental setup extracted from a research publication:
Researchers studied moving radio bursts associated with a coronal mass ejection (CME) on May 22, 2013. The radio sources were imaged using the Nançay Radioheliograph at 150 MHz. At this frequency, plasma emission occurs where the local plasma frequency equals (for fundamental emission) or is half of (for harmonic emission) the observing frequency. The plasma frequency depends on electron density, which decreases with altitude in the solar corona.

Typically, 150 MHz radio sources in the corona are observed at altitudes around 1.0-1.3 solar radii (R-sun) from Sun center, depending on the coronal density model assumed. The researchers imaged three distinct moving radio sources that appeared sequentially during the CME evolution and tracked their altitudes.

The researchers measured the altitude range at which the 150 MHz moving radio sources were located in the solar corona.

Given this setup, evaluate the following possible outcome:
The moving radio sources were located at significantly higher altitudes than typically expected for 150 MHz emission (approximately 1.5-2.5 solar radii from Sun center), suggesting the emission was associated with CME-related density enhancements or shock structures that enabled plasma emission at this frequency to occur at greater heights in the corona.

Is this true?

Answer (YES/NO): YES